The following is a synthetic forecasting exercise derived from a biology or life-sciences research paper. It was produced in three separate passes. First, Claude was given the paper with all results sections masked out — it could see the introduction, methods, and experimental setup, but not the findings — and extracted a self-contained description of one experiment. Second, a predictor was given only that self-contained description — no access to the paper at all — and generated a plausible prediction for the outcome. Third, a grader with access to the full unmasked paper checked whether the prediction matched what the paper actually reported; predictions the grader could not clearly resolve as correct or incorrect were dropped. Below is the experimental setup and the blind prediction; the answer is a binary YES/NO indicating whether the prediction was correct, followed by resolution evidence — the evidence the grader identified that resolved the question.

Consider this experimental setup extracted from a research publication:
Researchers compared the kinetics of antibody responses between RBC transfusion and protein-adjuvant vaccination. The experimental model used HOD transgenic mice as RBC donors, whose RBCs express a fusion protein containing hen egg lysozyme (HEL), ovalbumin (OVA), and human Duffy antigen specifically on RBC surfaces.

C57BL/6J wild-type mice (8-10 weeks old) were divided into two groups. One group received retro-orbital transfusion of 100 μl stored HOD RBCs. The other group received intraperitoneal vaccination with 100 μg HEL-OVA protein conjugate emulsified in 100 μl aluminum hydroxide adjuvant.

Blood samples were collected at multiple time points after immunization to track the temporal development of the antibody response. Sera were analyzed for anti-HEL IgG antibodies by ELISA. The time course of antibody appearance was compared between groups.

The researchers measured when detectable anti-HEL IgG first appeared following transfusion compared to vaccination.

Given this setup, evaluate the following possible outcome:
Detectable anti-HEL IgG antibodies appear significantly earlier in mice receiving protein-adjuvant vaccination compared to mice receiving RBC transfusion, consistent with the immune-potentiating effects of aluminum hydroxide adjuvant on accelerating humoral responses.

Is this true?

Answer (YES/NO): NO